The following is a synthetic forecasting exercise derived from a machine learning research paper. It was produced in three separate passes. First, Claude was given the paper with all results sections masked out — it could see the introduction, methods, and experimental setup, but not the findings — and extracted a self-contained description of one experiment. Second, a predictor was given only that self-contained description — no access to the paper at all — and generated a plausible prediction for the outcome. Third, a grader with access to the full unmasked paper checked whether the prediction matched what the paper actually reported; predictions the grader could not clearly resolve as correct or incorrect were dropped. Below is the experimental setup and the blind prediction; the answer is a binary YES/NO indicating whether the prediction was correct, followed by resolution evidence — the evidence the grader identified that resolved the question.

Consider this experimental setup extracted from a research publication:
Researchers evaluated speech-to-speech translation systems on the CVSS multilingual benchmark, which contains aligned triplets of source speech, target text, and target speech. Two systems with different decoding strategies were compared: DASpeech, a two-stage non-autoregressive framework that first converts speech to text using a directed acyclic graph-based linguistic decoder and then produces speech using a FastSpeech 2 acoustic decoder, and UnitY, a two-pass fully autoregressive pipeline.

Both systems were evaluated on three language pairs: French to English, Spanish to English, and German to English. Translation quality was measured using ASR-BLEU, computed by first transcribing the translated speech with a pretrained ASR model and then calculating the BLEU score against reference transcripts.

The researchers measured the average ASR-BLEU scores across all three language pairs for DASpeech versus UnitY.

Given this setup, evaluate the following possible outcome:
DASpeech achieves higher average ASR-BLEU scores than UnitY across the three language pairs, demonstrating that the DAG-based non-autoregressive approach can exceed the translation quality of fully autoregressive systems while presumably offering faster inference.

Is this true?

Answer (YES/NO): NO